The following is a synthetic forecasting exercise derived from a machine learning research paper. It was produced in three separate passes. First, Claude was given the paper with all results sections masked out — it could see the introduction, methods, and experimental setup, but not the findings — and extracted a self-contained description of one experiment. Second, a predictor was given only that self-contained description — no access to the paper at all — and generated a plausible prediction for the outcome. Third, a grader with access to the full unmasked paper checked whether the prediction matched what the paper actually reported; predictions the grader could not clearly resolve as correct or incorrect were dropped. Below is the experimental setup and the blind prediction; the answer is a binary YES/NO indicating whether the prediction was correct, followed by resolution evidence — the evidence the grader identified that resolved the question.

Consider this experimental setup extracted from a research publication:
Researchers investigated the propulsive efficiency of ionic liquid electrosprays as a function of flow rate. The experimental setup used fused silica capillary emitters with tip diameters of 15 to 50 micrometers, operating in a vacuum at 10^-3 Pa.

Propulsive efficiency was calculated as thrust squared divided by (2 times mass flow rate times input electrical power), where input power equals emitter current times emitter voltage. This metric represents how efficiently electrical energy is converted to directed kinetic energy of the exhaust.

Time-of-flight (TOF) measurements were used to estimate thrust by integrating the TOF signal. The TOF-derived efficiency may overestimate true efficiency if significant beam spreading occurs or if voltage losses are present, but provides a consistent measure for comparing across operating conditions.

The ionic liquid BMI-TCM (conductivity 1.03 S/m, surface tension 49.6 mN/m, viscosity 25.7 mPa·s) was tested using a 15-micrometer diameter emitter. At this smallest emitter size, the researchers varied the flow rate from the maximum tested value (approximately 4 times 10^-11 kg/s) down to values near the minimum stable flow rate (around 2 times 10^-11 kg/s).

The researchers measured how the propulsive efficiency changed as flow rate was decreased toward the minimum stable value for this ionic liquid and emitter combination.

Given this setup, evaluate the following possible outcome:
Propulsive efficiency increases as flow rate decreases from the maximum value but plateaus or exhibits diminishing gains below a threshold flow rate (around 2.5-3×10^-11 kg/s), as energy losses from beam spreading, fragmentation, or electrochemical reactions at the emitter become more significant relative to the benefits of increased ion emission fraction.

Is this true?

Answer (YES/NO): NO